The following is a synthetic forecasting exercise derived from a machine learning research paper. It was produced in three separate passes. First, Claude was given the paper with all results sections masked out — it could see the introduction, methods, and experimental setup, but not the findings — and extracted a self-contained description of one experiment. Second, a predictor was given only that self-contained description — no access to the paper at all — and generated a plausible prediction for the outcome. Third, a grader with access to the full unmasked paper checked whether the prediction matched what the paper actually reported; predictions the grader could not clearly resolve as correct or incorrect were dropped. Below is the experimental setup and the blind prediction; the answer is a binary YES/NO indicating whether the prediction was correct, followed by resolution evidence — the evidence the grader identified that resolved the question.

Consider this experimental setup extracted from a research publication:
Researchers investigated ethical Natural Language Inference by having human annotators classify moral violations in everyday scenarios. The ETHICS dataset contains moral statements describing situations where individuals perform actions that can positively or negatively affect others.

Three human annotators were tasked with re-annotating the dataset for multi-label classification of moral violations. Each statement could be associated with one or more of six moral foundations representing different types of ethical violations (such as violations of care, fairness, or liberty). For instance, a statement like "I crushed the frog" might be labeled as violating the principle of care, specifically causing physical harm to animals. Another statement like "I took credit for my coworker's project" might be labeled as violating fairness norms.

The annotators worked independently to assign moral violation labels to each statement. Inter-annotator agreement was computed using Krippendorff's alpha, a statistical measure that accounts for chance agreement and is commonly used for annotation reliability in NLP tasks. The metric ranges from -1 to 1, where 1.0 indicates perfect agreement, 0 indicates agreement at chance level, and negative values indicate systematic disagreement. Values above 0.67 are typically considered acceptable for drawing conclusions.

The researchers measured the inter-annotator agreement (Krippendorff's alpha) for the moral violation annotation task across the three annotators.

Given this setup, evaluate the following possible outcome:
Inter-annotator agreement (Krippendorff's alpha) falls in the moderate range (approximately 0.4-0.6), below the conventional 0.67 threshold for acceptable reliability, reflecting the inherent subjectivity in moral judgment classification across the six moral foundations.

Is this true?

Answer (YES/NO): NO